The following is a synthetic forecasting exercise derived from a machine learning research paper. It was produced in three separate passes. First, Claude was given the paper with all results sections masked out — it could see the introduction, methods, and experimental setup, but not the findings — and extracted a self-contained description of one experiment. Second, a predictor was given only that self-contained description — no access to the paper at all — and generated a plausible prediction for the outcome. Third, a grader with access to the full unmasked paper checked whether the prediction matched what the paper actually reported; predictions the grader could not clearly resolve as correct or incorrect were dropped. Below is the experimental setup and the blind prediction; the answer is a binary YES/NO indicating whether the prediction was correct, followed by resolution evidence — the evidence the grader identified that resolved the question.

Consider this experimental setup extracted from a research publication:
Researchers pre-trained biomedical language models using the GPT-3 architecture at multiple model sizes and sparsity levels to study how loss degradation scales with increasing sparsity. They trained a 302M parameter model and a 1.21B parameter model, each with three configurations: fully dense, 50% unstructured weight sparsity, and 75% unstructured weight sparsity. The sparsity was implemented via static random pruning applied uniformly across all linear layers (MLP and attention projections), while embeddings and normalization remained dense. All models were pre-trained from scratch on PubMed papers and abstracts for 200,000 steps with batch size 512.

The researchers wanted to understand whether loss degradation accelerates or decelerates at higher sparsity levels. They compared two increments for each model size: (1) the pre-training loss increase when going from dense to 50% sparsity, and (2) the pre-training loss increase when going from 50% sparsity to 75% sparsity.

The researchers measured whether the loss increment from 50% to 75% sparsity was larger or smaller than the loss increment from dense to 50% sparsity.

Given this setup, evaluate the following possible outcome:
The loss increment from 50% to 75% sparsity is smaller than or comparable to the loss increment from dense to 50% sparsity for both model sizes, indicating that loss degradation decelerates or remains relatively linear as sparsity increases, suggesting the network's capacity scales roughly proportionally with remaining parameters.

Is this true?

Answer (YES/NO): NO